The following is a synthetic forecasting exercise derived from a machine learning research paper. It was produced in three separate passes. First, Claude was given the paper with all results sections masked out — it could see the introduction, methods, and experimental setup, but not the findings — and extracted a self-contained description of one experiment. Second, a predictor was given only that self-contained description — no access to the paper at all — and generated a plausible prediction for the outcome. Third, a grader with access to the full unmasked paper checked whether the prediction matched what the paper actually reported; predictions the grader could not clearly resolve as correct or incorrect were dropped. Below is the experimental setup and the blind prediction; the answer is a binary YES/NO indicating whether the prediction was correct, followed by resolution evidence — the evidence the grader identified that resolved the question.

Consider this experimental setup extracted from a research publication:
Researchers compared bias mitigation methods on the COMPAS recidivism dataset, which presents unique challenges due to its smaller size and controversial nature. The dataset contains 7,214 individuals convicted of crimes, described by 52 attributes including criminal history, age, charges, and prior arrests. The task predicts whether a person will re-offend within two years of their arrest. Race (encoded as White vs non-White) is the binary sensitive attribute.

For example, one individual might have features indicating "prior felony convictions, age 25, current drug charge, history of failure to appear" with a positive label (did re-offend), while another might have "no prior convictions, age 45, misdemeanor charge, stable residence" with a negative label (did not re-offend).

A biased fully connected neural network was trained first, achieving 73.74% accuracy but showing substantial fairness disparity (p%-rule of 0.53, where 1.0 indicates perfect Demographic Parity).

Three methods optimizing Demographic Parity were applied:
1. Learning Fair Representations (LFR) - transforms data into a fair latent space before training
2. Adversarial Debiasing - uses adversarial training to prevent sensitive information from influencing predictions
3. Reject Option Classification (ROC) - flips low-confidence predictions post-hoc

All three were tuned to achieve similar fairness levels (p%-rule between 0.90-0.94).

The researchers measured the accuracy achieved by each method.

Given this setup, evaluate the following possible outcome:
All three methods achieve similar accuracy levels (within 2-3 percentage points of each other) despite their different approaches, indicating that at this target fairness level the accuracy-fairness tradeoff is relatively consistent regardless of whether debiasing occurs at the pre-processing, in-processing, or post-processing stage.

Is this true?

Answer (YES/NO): YES